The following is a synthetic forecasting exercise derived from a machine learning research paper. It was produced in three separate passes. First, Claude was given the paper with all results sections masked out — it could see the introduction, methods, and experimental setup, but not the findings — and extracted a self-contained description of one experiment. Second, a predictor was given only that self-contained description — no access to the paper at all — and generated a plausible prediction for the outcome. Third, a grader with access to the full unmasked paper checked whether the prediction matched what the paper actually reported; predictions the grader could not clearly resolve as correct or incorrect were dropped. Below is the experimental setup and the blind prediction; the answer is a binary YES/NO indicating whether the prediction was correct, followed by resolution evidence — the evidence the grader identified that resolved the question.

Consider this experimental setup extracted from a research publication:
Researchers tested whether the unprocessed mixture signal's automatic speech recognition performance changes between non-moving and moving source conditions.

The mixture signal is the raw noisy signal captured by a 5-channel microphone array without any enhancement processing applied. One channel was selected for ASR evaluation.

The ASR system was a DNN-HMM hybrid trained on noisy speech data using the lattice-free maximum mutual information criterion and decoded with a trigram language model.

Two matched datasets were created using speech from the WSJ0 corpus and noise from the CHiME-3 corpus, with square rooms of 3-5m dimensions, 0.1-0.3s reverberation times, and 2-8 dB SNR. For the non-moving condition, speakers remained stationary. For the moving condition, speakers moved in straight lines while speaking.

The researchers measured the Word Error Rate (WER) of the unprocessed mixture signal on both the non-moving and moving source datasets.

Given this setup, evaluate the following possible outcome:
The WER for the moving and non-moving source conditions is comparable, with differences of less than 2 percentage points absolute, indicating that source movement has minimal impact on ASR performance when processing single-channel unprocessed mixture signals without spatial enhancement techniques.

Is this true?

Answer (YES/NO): YES